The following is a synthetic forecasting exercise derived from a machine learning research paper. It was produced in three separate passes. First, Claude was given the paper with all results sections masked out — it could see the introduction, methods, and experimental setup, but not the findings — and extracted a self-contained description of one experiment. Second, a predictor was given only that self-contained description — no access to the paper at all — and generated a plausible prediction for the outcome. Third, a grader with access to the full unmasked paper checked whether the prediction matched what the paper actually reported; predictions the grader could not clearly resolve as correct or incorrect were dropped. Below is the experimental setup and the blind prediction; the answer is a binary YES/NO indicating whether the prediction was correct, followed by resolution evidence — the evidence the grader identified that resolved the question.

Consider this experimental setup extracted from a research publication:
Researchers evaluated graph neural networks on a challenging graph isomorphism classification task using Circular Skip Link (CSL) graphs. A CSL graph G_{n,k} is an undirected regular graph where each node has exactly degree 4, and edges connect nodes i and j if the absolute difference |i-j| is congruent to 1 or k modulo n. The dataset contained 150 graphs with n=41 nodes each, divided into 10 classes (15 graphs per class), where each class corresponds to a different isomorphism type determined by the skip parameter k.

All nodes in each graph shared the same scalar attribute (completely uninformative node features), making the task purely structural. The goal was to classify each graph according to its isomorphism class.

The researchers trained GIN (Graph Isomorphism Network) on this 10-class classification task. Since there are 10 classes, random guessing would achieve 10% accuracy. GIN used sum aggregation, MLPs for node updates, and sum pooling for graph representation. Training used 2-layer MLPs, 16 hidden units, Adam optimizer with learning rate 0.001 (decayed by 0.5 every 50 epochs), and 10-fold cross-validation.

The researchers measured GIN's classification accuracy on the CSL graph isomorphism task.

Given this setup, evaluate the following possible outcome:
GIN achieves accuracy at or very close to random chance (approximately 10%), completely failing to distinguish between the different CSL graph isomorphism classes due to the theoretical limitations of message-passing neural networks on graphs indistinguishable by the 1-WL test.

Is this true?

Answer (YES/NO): YES